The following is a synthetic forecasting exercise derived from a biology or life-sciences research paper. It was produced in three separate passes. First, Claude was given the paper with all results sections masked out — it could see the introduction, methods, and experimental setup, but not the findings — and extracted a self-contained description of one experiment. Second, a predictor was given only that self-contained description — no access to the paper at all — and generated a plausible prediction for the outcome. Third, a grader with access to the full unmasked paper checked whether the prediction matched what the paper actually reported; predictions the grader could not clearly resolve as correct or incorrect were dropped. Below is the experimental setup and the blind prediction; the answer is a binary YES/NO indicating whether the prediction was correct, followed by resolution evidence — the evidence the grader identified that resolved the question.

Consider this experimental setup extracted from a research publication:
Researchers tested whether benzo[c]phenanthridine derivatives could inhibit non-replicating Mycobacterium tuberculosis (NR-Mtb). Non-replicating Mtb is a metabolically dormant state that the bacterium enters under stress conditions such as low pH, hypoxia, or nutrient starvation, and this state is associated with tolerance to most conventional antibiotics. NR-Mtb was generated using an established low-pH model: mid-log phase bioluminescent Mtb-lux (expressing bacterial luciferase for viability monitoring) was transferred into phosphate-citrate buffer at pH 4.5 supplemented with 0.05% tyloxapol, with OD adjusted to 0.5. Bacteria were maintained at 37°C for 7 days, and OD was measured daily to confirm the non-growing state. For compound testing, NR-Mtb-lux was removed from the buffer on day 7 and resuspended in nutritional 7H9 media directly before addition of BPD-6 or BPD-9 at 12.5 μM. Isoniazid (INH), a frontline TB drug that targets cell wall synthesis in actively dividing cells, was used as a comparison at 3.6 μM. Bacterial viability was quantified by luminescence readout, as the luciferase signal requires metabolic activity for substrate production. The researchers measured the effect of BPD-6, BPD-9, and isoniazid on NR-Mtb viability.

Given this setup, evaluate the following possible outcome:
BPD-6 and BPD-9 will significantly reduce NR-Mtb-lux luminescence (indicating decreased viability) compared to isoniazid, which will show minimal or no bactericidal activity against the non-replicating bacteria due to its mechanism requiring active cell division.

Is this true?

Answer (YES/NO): YES